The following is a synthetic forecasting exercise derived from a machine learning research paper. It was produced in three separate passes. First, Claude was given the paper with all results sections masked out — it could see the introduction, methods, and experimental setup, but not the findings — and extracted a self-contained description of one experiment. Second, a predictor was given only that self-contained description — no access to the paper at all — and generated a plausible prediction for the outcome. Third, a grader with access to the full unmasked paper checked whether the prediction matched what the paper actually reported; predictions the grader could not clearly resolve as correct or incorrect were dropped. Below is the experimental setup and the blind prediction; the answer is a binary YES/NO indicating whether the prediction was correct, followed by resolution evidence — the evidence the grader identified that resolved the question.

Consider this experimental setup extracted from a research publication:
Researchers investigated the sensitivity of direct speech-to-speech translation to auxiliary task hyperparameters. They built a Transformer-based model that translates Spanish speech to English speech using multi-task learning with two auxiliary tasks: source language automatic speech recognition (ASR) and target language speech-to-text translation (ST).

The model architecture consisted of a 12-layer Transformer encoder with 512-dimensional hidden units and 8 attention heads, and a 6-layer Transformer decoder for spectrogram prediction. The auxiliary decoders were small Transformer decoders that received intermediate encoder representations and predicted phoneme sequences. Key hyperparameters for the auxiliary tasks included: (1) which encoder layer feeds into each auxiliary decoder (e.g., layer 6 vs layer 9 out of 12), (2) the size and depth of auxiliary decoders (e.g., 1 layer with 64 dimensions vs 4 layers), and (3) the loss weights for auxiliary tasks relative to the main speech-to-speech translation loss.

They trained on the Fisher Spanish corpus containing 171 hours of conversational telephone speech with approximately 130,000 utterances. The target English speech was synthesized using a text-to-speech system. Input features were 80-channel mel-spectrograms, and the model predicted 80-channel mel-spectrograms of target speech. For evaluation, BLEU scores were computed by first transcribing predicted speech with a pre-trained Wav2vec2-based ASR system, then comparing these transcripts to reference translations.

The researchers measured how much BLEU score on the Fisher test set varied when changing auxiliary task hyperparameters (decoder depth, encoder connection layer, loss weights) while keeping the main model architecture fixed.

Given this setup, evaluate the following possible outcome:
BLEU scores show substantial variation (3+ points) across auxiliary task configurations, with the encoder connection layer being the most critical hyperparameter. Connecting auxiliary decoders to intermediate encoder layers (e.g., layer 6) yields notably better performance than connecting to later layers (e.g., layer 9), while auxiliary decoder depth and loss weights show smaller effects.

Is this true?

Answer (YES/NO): NO